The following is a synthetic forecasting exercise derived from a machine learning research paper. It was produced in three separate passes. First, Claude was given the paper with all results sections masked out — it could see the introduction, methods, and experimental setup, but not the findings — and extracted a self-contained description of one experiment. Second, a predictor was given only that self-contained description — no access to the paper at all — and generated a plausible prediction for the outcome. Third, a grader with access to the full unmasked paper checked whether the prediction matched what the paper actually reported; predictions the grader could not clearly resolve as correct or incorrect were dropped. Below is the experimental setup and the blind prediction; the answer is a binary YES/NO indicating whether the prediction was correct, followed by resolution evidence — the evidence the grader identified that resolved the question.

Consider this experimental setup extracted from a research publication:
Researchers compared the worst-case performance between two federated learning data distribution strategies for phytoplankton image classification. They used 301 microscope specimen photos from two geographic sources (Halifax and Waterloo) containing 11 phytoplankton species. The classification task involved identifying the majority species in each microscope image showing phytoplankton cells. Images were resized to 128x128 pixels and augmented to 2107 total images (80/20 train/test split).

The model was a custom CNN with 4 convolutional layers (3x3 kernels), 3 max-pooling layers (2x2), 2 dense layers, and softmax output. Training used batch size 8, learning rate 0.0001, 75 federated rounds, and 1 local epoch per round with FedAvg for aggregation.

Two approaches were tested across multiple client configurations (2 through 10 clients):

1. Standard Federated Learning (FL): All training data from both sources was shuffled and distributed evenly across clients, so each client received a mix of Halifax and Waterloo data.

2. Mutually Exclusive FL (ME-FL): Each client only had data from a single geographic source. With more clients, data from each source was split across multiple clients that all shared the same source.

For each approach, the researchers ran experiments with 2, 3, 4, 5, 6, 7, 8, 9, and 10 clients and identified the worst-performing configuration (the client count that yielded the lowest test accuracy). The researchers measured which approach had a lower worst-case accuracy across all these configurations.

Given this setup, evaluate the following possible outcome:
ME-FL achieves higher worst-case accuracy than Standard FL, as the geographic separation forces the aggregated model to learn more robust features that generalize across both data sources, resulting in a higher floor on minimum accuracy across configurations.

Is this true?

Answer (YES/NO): NO